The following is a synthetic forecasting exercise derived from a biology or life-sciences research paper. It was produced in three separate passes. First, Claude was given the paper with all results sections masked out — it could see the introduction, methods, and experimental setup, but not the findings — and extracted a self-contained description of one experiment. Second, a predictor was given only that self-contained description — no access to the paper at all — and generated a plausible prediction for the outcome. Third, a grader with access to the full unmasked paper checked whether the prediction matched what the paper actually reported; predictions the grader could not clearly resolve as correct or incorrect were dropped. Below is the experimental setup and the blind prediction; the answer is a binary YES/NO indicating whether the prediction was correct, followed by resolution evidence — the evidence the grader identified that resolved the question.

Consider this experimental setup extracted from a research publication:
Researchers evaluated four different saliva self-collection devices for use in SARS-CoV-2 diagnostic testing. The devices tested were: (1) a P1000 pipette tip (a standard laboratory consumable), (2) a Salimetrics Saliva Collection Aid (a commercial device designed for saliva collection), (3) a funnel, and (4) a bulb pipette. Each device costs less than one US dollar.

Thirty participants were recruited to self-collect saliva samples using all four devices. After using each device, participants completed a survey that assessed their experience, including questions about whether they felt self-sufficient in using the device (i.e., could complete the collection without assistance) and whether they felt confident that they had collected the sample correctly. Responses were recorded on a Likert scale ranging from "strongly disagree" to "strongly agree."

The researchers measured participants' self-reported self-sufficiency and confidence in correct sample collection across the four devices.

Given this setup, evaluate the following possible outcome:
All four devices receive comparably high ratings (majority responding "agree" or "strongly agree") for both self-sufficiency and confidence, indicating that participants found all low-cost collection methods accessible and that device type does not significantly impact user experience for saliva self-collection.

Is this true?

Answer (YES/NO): YES